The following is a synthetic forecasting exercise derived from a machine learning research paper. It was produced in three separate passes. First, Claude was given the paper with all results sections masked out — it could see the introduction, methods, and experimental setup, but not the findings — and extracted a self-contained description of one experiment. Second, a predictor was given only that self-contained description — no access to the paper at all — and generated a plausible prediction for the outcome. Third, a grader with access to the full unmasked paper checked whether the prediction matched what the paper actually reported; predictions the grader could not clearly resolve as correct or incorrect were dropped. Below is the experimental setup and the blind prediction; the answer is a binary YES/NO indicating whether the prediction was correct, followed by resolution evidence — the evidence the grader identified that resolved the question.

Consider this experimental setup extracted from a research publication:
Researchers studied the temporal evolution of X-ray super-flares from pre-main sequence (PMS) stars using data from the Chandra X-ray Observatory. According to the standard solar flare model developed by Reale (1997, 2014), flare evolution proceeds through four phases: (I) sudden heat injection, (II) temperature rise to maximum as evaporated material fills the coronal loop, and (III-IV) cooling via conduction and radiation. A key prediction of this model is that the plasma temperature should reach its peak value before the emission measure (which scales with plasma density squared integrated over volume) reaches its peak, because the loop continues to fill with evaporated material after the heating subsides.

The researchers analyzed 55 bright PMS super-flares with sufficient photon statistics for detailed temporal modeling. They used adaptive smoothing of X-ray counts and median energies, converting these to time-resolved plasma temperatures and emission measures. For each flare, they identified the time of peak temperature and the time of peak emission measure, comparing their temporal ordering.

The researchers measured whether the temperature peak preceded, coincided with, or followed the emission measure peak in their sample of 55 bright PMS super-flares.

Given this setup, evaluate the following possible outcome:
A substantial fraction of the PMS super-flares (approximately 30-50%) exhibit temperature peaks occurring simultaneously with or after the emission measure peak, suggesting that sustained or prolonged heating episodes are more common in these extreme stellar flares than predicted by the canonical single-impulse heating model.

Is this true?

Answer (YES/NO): NO